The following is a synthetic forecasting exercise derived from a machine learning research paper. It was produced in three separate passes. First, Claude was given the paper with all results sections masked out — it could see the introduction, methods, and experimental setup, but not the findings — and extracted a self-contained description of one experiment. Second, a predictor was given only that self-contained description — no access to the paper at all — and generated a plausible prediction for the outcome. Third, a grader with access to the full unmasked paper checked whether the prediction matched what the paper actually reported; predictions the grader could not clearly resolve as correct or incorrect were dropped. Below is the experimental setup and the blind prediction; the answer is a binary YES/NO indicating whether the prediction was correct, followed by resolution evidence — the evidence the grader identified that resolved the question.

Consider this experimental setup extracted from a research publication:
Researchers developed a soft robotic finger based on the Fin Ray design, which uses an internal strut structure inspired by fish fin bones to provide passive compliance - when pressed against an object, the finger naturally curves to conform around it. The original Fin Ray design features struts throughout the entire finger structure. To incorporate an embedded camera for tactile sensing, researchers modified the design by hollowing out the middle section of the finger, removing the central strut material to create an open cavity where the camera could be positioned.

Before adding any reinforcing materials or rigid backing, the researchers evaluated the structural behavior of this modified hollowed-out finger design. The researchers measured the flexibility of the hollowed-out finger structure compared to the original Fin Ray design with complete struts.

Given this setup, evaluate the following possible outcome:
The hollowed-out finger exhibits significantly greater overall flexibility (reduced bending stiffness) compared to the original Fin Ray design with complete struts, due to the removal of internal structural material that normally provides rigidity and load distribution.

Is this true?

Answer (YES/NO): YES